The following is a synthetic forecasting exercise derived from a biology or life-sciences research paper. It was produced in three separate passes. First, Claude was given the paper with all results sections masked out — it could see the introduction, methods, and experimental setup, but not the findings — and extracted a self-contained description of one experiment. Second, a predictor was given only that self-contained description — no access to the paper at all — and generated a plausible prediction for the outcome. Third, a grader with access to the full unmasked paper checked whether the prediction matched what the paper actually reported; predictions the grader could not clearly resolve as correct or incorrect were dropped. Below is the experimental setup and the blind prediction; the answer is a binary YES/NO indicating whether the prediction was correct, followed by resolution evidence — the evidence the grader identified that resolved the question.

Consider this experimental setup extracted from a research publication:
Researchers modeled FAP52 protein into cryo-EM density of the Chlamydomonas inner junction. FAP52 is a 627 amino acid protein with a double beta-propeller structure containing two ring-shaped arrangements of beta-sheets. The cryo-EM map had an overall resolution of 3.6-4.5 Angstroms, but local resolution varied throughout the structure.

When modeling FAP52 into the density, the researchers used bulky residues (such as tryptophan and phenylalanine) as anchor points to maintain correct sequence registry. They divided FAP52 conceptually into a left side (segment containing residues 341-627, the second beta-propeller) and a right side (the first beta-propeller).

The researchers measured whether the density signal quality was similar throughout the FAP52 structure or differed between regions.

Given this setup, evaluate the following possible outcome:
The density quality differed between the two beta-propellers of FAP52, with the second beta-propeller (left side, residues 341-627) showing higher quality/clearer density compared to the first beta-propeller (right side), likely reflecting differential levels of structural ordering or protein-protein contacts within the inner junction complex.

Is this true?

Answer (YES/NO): NO